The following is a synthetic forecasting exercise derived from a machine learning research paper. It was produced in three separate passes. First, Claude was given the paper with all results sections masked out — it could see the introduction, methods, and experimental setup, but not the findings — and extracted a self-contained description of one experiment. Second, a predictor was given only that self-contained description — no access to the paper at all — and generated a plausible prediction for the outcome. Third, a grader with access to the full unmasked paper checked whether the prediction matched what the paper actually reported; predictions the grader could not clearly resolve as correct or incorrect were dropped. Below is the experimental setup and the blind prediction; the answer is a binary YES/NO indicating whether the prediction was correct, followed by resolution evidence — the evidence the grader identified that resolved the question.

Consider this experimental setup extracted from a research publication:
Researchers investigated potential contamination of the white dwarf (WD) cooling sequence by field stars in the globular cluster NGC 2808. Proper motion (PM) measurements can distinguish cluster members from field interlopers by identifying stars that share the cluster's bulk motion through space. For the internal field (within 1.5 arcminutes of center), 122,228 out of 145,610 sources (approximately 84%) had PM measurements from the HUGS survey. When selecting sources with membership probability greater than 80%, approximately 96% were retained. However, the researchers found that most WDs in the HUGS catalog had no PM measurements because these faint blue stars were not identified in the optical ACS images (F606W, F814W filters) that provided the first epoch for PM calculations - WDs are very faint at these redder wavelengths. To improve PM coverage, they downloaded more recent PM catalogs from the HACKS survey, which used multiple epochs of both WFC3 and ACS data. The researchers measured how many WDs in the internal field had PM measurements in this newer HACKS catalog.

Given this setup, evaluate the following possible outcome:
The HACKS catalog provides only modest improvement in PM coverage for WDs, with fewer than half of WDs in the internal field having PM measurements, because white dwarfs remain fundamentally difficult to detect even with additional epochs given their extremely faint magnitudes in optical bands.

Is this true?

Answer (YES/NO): YES